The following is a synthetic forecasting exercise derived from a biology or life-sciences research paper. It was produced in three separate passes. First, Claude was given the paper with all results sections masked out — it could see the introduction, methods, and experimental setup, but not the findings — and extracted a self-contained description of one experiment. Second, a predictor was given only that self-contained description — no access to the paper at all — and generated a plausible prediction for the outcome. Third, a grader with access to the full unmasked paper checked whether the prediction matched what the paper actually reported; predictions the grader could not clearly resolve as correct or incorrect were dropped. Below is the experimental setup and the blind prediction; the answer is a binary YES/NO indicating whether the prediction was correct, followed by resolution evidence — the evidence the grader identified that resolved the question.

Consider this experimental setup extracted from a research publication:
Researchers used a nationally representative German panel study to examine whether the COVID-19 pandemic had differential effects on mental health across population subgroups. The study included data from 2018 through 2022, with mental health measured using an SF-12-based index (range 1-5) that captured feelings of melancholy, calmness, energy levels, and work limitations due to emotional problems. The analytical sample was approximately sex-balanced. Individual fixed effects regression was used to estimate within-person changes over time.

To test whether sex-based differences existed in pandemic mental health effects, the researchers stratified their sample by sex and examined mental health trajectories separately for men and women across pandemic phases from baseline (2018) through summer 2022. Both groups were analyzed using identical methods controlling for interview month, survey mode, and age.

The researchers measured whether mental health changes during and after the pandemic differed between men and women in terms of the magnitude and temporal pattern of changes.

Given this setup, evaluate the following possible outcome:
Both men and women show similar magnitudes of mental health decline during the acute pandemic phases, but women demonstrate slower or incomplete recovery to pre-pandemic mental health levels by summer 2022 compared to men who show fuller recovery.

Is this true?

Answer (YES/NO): NO